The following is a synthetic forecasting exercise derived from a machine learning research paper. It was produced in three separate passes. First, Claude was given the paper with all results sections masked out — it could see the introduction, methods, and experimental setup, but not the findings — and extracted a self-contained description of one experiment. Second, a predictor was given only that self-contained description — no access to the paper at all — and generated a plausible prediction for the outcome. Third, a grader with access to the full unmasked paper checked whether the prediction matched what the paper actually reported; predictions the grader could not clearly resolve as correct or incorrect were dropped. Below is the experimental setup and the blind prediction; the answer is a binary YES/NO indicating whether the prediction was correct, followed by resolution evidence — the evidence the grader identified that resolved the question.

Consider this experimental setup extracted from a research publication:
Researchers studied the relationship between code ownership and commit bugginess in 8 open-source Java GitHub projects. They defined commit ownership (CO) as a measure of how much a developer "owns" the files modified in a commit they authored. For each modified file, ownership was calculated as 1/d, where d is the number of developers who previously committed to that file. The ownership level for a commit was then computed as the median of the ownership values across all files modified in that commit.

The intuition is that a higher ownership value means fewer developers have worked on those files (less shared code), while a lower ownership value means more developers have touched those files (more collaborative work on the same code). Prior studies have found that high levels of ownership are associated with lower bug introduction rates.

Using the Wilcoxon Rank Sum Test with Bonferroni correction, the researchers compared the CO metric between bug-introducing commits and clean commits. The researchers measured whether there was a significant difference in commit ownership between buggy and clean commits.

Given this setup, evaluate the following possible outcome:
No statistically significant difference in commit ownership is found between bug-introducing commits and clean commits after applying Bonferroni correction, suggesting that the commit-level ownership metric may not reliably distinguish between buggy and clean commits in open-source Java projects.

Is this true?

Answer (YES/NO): NO